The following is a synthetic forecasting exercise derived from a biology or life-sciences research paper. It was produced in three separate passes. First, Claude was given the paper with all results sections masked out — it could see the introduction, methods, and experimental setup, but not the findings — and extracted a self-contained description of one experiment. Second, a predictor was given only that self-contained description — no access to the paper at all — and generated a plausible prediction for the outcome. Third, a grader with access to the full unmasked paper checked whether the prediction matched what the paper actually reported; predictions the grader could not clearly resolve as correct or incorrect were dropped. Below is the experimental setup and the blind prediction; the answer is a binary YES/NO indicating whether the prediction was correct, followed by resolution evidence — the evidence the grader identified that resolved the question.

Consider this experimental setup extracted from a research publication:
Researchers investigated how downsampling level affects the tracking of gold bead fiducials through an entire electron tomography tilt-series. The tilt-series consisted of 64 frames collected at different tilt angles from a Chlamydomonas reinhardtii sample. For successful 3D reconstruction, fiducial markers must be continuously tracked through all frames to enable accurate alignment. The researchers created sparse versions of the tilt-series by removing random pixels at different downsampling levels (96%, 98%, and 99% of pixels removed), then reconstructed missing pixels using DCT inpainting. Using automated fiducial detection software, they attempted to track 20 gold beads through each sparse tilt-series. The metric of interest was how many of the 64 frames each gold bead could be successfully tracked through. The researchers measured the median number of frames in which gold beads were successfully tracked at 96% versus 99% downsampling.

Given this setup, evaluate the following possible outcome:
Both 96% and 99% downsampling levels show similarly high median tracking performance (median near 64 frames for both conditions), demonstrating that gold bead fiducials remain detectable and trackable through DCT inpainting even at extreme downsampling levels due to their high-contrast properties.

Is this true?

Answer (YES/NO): NO